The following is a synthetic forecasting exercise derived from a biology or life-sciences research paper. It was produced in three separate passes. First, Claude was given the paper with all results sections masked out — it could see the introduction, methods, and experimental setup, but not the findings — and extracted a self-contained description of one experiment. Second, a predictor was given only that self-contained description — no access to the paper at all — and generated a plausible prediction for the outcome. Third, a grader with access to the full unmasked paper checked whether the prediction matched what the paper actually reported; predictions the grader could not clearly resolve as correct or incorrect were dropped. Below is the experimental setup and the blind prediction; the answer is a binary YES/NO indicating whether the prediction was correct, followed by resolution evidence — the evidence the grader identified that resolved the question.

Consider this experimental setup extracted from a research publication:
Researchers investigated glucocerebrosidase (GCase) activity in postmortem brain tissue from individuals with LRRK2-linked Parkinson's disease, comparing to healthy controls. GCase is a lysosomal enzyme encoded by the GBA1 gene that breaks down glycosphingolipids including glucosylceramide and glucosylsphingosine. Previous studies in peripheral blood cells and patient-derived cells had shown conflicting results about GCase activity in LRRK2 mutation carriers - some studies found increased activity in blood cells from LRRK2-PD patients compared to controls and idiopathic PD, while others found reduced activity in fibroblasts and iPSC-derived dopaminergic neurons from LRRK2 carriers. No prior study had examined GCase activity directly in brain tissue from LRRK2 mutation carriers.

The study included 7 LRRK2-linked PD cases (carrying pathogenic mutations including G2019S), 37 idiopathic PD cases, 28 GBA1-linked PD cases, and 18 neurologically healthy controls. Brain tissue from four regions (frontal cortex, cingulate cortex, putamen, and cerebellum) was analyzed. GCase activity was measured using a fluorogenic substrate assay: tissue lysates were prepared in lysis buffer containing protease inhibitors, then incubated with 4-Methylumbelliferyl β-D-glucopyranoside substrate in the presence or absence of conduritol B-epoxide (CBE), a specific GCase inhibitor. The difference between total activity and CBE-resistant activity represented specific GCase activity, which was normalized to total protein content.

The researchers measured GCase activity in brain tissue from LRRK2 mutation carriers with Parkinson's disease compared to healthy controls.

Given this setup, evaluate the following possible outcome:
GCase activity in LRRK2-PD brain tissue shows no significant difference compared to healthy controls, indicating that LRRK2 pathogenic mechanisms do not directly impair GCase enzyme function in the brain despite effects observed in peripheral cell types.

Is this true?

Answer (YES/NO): YES